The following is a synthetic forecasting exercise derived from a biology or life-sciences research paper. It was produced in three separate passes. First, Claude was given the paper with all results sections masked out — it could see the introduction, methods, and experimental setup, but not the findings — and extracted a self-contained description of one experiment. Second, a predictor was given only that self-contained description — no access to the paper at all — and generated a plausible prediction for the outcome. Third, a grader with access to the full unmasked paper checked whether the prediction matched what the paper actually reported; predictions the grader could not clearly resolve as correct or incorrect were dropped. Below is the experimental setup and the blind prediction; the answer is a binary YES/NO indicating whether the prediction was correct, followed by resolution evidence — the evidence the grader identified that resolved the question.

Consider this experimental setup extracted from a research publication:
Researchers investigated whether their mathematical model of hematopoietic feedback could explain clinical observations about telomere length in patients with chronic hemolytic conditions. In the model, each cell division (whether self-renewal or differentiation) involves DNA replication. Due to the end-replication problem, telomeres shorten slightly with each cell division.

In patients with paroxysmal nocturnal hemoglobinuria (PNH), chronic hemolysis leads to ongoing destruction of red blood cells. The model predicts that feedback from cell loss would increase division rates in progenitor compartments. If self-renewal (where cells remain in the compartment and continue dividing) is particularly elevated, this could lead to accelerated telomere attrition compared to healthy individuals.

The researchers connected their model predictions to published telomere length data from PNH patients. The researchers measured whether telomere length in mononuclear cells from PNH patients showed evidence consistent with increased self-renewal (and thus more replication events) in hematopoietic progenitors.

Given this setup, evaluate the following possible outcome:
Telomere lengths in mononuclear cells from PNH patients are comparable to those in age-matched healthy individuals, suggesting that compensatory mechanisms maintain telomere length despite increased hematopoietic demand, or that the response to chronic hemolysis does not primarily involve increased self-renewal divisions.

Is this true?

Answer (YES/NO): NO